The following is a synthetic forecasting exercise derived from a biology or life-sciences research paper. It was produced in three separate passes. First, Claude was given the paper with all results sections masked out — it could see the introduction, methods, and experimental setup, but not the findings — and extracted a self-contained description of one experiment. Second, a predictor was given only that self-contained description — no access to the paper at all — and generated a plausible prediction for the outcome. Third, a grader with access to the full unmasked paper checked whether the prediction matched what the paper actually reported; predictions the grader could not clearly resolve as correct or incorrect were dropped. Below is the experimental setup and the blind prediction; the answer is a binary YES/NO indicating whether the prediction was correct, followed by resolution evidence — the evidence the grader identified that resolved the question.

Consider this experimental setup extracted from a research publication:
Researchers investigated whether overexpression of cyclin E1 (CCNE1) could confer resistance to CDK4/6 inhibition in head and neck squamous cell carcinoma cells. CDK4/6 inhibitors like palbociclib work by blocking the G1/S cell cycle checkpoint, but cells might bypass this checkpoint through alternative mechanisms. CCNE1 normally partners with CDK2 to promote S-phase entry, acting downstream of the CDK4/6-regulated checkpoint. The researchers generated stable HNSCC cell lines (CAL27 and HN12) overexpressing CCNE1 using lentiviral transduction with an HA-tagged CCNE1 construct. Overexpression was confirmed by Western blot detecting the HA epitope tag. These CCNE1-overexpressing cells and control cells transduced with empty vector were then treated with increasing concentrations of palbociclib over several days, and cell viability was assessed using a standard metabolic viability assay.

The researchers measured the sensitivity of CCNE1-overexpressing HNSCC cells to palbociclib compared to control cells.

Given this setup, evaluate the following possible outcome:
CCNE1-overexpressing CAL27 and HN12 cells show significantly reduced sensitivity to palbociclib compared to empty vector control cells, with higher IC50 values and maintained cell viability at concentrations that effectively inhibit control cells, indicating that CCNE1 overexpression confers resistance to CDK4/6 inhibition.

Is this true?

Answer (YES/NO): YES